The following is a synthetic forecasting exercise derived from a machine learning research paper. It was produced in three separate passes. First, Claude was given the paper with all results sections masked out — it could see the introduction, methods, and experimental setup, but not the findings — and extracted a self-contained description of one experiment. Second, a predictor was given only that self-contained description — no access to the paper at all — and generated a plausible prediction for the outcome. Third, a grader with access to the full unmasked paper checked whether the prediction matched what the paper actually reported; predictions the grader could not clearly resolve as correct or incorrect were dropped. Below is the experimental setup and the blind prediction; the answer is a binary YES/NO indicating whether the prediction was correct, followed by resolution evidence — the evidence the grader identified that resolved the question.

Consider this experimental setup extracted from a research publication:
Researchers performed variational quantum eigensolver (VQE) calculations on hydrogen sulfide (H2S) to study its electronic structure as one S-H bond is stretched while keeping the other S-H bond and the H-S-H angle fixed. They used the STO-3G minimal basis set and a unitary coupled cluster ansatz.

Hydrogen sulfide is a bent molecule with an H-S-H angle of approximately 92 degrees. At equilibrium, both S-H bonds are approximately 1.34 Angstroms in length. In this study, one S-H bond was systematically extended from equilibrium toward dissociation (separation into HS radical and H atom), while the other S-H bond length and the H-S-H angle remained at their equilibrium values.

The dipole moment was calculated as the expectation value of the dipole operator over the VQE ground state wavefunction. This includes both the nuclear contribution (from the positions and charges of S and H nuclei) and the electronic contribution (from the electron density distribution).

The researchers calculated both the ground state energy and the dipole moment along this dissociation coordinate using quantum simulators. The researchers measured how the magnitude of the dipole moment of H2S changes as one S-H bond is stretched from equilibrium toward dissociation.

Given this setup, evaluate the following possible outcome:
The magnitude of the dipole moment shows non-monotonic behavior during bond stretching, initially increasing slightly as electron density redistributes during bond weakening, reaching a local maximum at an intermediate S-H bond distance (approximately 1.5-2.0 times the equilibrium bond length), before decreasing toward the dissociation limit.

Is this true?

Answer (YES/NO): NO